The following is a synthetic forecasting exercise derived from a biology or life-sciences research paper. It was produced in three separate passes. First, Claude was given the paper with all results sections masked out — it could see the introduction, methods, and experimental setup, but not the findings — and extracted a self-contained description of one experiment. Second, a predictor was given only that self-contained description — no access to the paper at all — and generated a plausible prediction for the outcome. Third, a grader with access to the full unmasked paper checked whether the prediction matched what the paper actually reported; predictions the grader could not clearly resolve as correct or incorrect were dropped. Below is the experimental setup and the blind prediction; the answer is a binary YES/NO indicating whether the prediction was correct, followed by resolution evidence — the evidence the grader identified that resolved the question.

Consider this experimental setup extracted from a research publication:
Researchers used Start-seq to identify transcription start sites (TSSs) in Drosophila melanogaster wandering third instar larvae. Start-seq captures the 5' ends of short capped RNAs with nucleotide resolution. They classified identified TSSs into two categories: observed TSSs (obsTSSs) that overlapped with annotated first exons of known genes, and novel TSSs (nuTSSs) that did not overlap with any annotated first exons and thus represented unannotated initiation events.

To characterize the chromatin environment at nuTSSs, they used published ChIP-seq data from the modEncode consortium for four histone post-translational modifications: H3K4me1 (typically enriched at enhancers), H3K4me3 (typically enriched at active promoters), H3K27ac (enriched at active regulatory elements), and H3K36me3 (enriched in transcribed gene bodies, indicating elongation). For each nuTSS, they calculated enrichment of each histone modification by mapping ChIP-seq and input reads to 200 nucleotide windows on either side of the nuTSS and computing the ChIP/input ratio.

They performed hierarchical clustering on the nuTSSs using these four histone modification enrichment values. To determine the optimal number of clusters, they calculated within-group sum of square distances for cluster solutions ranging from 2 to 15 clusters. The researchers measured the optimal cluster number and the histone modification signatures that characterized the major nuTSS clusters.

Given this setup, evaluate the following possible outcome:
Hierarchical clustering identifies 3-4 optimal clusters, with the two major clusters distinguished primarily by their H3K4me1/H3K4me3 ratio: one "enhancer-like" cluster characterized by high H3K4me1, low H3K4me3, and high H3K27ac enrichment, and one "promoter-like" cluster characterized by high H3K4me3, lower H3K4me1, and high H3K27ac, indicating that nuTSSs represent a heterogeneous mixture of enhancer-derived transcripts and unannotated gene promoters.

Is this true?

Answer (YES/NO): NO